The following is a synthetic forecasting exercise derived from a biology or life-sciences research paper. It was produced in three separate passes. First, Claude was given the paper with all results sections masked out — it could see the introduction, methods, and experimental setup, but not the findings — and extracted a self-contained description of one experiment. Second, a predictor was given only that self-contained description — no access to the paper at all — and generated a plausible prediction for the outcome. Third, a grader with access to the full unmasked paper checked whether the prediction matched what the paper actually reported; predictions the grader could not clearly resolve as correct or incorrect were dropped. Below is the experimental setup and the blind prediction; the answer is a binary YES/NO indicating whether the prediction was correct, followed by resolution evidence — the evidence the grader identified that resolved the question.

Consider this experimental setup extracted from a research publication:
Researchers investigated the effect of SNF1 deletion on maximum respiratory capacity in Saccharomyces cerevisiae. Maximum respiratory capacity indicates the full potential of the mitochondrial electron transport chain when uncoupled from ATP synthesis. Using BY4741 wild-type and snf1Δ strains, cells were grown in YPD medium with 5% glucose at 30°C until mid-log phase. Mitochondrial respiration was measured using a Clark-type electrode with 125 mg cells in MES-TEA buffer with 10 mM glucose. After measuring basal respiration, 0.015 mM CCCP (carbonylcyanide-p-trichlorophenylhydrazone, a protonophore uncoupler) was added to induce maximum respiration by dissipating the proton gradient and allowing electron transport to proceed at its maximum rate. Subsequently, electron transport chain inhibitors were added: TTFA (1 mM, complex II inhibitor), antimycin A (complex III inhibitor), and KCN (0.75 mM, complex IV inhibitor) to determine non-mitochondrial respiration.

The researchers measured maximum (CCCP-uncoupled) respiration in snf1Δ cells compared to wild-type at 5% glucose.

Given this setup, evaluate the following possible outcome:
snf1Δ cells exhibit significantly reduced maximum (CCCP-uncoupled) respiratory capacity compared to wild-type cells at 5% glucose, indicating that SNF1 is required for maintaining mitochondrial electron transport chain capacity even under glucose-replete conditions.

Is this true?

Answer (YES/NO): NO